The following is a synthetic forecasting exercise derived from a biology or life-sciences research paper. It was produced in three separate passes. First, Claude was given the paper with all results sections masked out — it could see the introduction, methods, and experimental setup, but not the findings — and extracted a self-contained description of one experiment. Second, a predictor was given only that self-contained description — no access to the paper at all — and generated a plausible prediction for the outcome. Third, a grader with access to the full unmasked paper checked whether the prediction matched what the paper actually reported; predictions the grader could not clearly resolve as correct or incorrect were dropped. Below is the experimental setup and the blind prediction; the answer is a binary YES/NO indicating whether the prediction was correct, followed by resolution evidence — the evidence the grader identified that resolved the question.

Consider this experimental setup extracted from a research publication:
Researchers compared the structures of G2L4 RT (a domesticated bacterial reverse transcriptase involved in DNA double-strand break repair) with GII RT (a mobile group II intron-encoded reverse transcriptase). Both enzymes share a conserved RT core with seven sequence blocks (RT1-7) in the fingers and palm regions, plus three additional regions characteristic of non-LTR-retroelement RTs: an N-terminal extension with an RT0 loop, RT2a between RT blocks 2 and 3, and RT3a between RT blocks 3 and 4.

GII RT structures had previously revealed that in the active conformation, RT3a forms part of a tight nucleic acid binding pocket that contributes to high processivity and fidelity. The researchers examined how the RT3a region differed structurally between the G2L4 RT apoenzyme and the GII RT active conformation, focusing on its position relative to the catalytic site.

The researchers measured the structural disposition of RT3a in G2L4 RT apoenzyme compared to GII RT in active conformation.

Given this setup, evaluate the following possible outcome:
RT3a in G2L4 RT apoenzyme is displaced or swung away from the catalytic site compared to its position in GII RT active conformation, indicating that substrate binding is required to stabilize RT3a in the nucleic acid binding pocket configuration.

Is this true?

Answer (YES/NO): NO